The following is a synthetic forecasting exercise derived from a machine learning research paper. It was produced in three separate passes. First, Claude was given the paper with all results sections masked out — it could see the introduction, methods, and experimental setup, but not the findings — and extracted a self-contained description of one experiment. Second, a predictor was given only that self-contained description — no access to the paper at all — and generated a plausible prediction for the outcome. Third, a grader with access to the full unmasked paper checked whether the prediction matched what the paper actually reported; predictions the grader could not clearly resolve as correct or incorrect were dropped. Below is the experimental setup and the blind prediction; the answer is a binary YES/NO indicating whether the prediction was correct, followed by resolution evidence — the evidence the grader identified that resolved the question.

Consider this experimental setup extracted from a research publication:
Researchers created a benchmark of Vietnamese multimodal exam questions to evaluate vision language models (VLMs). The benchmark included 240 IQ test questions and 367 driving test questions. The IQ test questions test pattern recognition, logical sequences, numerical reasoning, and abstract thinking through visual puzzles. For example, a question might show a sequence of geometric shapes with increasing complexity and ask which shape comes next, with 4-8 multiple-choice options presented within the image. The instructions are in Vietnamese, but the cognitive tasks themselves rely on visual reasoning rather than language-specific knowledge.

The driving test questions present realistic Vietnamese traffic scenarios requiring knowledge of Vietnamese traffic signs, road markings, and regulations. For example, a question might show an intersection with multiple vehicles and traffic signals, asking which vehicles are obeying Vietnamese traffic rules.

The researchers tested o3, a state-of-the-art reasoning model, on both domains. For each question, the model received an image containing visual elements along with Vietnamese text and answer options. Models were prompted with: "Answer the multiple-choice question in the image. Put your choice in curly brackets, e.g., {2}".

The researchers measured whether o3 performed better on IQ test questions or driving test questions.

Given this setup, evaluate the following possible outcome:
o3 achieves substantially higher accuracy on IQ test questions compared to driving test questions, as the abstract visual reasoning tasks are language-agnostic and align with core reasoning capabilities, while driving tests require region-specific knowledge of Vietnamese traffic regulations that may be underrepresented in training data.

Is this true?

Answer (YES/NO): NO